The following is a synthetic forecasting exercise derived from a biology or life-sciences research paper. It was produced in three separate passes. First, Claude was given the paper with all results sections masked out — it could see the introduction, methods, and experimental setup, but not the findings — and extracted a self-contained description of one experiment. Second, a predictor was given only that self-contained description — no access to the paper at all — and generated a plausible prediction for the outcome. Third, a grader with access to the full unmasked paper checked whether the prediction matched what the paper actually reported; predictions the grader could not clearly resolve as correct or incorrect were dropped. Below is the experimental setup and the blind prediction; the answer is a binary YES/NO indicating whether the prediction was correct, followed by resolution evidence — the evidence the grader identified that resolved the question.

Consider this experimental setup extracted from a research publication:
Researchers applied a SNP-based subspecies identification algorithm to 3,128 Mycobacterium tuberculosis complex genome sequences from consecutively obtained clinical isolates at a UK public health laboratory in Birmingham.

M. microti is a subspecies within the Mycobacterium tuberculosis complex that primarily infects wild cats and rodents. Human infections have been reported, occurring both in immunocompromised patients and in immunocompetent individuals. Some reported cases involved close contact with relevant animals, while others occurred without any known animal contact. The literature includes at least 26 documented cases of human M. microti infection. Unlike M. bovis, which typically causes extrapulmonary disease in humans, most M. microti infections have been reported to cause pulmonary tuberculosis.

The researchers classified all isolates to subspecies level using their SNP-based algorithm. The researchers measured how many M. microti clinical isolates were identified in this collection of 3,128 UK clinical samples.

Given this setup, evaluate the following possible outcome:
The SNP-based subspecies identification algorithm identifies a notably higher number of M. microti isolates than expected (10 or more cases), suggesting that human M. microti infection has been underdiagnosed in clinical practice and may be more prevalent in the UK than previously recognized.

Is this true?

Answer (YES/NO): NO